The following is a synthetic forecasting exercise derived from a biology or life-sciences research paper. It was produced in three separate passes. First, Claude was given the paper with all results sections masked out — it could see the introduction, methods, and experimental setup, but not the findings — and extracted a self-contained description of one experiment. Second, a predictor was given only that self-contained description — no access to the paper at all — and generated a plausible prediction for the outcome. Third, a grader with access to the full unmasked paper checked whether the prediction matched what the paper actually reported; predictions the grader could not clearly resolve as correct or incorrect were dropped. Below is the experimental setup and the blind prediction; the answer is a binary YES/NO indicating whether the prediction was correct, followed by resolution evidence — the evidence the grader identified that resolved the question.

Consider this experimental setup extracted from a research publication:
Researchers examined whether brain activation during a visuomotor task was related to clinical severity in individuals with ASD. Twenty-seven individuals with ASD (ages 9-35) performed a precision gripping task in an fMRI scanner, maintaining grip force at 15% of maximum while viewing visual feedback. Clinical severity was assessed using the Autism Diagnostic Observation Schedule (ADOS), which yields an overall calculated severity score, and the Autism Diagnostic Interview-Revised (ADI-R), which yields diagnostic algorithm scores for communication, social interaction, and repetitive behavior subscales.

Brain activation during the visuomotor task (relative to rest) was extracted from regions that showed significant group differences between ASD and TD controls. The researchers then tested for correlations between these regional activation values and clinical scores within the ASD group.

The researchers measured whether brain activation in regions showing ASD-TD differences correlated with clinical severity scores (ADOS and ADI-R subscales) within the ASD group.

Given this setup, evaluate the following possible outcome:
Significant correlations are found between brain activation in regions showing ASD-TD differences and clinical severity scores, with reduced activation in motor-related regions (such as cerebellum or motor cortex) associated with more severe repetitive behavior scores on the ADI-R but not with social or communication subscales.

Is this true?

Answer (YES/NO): NO